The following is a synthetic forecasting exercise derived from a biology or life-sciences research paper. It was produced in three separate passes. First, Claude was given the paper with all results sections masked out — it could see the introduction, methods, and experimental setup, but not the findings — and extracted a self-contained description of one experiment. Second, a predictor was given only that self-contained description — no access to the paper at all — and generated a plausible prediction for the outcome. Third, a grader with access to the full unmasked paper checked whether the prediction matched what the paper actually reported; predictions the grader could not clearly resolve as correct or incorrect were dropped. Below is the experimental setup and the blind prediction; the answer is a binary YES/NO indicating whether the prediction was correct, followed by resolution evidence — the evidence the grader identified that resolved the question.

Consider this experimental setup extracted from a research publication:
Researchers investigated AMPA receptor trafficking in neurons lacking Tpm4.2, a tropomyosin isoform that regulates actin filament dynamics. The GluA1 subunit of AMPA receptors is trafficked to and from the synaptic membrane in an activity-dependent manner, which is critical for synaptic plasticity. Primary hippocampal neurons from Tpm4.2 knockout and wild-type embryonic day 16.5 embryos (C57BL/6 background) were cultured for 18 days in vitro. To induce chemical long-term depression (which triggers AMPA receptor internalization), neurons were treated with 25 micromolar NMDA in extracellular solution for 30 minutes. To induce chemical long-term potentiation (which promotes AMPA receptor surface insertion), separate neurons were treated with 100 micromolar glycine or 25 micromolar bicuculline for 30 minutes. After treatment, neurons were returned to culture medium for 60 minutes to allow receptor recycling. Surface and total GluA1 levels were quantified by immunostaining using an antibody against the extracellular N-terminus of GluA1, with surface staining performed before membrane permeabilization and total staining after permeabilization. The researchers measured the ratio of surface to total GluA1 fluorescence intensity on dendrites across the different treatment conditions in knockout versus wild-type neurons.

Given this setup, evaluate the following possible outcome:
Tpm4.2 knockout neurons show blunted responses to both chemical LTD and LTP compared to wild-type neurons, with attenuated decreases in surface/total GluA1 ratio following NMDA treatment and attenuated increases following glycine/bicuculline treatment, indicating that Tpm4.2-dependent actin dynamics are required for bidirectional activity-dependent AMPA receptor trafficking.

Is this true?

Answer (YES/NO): NO